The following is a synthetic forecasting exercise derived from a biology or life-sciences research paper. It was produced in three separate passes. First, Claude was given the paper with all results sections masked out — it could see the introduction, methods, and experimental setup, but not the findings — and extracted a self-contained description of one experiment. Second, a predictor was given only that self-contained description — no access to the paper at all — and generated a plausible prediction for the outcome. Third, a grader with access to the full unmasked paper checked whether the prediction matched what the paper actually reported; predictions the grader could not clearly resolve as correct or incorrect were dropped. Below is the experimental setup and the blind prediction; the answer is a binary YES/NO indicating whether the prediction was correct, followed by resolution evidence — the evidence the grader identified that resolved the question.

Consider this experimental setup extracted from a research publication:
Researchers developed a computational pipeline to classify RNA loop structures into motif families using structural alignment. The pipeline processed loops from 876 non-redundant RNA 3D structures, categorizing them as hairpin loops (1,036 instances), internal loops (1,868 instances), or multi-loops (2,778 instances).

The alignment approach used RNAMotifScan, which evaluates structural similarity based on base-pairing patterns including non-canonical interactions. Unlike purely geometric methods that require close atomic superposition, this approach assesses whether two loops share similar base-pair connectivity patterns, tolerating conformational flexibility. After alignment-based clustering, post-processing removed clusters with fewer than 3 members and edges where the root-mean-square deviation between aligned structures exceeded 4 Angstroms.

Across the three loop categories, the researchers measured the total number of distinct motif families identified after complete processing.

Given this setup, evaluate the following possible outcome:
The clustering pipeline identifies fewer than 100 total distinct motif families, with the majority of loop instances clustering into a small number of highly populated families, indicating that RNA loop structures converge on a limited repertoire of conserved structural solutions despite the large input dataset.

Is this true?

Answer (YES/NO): NO